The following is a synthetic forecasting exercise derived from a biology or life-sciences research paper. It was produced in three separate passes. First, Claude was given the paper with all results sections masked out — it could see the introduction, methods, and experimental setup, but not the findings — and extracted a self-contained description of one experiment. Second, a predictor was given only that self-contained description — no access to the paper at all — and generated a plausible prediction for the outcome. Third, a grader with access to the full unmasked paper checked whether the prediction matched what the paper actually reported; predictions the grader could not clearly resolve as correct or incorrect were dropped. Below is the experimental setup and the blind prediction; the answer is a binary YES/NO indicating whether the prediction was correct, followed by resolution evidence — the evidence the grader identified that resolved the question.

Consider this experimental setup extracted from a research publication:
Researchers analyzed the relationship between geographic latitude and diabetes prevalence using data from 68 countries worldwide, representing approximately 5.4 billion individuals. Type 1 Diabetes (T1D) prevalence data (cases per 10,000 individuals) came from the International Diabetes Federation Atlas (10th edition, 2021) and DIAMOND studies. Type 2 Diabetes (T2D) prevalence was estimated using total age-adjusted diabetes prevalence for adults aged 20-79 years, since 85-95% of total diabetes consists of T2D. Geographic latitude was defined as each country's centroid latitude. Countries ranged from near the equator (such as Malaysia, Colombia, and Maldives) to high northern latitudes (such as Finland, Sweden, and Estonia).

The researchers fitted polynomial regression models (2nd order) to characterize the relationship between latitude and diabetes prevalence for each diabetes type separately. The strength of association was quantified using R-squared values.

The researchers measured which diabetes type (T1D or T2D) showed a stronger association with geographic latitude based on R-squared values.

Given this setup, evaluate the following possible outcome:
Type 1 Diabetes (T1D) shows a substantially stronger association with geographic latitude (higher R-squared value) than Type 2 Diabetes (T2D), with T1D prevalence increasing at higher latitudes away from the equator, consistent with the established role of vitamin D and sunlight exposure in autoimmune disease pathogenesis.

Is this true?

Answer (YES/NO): YES